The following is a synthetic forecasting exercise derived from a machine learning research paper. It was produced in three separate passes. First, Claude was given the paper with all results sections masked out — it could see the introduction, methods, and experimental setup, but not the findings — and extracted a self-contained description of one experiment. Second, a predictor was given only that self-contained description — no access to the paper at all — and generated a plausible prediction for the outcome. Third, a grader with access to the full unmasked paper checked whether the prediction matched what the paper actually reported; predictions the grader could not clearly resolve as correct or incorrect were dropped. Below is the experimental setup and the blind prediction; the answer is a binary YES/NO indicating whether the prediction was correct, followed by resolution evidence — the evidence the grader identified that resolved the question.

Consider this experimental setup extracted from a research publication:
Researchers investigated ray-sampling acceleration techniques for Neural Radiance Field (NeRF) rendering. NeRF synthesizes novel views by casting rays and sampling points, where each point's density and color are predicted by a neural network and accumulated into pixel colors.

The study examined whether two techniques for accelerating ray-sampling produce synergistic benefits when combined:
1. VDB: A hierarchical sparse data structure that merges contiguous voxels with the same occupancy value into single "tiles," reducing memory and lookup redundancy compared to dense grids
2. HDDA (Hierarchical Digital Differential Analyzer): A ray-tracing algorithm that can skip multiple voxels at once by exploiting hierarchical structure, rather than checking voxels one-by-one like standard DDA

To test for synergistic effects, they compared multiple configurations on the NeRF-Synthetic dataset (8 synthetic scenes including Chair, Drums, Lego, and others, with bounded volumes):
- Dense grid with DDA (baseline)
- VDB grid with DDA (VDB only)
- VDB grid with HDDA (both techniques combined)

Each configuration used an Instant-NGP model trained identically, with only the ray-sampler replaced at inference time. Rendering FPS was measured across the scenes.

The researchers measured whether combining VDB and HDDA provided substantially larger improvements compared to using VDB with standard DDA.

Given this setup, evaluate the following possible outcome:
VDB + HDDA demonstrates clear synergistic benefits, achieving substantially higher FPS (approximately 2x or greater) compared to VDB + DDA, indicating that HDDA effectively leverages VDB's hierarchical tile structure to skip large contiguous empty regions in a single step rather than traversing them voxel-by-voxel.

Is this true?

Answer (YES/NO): NO